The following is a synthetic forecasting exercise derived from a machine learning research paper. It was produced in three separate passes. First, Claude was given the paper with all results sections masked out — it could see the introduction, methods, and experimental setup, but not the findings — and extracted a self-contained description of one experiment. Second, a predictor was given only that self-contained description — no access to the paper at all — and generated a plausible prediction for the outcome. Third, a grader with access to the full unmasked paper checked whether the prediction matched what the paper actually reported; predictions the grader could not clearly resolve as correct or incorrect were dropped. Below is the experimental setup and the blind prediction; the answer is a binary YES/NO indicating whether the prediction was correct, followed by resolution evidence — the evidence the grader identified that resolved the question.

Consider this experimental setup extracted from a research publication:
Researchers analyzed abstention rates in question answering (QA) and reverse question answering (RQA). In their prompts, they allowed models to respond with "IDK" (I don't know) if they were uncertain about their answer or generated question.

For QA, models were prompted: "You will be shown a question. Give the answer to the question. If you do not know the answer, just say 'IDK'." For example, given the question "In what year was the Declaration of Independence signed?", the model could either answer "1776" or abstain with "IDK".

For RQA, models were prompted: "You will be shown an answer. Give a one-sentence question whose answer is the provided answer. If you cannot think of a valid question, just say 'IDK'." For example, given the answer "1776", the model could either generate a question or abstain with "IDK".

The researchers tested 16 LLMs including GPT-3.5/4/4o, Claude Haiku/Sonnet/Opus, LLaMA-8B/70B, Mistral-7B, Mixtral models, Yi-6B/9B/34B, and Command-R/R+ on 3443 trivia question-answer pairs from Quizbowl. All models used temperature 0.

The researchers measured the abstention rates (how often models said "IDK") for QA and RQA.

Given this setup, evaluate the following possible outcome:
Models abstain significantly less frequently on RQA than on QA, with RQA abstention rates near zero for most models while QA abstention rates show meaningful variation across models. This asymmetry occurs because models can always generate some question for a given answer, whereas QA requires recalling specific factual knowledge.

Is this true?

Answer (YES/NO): NO